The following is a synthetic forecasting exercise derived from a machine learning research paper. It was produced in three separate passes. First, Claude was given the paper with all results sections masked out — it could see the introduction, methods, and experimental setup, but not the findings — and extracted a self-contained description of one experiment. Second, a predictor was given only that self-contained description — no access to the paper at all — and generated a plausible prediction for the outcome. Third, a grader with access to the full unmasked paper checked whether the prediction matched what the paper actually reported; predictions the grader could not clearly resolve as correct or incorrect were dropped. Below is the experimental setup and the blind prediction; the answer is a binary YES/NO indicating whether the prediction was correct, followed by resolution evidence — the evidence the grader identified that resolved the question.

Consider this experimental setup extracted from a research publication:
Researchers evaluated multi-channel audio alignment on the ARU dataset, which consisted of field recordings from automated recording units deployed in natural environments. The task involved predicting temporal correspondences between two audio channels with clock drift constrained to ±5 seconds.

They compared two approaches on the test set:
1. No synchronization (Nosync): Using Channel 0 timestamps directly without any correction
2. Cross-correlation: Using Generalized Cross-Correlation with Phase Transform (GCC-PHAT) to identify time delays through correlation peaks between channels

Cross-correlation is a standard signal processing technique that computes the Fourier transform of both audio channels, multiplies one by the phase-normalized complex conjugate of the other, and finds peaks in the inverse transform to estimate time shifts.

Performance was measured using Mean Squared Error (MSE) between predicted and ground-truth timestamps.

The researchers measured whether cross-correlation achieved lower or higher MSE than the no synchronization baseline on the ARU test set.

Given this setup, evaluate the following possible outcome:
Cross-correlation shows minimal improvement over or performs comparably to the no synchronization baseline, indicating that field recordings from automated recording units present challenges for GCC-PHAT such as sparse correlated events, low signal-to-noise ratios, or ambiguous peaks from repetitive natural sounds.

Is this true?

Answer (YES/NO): NO